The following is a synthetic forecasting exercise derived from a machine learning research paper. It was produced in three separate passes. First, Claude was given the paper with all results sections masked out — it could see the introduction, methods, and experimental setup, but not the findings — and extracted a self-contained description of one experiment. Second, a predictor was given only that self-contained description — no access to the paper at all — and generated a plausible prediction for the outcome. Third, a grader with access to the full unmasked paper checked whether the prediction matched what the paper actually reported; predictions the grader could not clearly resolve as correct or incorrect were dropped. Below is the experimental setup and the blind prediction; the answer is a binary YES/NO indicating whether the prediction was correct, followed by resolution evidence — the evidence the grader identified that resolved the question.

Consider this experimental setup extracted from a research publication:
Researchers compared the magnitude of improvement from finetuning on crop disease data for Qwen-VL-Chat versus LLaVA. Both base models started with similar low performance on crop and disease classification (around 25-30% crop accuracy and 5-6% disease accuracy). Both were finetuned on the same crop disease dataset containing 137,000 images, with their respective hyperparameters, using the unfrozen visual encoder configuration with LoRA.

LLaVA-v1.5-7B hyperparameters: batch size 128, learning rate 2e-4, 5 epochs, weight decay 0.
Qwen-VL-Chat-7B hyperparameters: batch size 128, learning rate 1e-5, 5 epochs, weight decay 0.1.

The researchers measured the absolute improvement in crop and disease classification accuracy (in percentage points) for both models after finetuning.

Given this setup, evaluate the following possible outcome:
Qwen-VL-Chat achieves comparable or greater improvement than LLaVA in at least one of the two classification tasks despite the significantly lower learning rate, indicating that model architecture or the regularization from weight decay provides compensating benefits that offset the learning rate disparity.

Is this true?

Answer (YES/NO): YES